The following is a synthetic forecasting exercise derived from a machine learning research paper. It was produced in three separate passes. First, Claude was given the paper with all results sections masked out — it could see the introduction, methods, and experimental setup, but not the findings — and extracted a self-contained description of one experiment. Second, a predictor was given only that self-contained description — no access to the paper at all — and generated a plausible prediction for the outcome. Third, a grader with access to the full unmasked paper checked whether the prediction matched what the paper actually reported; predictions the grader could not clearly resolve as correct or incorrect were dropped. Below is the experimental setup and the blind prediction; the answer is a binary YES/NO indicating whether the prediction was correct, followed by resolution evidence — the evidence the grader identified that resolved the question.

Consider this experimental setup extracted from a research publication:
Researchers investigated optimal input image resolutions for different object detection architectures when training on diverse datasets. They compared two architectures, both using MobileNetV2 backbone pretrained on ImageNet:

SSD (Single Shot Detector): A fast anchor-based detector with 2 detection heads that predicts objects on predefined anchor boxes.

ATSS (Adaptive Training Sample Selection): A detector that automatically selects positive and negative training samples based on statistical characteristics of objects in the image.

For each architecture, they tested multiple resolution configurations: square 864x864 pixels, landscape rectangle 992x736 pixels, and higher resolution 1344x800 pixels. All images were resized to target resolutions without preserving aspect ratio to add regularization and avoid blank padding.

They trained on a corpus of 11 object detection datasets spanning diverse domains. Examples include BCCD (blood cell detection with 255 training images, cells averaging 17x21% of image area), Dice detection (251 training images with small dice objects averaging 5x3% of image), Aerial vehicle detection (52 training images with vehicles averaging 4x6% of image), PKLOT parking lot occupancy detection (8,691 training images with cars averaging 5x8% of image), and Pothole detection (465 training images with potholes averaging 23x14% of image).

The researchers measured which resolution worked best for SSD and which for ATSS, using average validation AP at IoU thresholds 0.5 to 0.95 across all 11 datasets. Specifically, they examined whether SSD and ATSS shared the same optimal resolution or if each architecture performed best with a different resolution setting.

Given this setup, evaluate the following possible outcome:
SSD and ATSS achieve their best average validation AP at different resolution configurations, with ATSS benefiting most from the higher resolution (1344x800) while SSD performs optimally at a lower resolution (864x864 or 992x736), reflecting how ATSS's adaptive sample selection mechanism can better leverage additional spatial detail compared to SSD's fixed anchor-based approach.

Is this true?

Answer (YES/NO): YES